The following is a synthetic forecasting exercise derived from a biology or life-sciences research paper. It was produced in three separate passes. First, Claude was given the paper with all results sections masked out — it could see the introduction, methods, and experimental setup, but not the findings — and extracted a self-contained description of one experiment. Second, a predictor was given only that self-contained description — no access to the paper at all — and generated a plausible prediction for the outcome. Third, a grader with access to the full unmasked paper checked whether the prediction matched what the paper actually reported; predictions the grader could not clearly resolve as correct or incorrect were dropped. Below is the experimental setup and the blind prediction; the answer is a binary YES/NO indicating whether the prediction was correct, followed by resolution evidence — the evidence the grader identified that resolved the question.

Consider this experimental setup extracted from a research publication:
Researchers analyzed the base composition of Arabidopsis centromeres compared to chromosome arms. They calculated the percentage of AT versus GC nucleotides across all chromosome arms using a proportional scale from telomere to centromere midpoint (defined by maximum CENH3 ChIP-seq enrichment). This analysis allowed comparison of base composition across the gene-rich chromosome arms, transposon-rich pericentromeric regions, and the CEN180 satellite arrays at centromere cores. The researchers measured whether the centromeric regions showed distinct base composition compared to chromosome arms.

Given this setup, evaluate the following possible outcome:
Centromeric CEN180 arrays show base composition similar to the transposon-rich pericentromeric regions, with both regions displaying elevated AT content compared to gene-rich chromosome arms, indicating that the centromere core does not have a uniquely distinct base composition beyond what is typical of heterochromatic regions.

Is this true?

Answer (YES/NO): NO